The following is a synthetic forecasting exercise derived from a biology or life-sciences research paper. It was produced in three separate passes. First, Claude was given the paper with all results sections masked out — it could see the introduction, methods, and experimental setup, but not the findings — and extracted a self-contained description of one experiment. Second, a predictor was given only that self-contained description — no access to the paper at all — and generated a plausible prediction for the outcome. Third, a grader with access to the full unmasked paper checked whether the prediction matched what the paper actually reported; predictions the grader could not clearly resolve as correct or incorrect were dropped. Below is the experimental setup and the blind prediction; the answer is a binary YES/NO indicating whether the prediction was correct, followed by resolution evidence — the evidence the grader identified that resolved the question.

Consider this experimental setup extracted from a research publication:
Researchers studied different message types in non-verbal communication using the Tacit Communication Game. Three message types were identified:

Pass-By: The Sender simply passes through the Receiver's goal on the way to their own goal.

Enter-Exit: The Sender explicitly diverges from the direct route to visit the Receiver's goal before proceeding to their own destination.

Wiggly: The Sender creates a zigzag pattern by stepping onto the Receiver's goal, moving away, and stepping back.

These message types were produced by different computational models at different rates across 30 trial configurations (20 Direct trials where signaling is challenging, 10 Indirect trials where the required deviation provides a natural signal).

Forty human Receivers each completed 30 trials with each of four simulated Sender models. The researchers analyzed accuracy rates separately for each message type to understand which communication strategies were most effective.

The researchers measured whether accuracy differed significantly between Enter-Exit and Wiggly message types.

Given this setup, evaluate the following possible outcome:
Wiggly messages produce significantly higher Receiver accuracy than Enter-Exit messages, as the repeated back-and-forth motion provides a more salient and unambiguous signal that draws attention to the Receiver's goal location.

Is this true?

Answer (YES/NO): NO